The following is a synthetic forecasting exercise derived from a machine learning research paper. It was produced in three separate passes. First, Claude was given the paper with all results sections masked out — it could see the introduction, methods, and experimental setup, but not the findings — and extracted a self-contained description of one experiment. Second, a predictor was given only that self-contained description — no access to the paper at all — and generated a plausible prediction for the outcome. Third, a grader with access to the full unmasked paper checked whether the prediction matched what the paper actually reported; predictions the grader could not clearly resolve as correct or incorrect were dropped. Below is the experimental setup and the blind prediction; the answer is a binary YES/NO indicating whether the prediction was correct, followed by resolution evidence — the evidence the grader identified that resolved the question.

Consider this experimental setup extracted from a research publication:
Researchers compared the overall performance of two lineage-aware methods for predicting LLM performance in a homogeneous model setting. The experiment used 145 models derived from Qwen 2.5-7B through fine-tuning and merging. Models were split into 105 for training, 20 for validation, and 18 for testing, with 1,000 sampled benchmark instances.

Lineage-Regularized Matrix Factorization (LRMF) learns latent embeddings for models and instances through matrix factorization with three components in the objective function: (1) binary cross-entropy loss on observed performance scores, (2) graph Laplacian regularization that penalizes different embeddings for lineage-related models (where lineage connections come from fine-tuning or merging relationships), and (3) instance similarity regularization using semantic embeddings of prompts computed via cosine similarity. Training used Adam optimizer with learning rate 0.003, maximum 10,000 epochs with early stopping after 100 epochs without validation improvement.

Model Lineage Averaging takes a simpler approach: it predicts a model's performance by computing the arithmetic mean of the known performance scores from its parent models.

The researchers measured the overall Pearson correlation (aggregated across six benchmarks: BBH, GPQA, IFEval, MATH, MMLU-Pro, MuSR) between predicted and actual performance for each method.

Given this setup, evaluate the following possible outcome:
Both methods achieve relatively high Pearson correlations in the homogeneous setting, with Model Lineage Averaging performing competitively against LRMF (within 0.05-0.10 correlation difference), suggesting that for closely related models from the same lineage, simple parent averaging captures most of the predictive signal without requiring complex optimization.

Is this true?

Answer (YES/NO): NO